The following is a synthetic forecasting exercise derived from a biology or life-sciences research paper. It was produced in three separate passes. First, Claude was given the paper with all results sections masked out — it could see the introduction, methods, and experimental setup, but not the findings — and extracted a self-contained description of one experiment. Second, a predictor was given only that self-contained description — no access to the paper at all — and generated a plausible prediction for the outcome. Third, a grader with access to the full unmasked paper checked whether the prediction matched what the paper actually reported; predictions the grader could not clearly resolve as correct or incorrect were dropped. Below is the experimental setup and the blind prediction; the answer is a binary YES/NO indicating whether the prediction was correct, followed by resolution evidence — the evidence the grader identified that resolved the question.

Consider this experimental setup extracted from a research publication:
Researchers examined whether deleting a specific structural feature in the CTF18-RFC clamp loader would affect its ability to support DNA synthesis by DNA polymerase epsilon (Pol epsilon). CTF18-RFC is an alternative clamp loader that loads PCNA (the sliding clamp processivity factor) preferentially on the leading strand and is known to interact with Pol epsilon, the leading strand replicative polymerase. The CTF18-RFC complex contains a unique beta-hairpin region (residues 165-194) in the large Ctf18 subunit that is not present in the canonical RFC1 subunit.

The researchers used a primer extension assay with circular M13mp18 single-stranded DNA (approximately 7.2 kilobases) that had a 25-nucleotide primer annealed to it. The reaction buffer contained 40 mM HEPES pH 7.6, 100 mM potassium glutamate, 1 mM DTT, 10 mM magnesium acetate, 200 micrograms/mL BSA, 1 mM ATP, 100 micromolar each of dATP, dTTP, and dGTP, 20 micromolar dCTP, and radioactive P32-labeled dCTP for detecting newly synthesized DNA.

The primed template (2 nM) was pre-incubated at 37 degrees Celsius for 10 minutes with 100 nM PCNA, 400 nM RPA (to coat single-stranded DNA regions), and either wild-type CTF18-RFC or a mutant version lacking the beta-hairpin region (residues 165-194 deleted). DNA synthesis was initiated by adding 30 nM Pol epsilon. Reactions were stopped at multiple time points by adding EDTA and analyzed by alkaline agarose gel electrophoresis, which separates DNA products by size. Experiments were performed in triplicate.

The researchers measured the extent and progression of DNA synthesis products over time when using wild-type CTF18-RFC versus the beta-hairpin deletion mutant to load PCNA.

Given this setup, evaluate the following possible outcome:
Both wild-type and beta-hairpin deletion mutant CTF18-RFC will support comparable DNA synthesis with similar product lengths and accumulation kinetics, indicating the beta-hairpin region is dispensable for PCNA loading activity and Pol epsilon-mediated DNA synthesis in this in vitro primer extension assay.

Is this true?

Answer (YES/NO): NO